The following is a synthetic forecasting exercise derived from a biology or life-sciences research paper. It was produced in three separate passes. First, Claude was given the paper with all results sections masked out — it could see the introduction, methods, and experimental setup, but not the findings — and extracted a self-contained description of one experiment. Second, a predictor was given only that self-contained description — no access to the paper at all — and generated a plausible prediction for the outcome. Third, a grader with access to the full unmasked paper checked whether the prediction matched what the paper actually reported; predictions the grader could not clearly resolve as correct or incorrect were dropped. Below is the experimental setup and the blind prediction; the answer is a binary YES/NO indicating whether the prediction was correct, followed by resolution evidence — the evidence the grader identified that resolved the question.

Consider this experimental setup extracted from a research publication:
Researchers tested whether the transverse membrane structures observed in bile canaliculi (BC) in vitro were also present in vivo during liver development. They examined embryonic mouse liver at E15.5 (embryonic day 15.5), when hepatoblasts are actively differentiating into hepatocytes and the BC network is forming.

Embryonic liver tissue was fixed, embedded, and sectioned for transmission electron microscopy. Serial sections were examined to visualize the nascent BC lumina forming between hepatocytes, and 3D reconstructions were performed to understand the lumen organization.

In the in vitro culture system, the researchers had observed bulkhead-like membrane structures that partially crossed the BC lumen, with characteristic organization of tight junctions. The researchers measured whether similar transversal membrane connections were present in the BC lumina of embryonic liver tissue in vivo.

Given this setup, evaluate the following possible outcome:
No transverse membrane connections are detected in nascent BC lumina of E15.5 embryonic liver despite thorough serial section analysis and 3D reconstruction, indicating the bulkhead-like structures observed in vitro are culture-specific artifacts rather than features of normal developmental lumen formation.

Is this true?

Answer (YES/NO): NO